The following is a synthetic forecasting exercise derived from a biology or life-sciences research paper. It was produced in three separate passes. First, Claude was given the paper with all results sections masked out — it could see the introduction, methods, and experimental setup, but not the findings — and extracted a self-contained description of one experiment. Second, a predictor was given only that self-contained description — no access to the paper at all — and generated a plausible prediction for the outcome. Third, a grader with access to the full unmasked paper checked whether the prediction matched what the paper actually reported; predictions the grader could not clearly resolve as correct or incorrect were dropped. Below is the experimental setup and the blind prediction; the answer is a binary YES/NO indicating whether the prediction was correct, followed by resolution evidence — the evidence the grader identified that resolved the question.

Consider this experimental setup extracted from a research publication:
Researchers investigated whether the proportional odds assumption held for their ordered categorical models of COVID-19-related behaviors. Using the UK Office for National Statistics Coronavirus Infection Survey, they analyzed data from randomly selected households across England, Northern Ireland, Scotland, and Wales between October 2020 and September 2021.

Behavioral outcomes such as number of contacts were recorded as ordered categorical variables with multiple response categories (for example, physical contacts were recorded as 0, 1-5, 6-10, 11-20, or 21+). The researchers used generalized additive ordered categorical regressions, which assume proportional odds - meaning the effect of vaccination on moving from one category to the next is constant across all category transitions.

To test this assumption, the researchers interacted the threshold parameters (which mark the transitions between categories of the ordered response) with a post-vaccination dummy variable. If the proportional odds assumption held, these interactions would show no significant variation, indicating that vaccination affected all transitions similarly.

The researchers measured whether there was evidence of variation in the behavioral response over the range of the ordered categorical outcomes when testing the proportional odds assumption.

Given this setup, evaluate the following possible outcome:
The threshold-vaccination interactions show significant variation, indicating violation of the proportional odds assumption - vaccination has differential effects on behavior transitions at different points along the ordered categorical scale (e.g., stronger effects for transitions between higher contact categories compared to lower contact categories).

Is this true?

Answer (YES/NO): NO